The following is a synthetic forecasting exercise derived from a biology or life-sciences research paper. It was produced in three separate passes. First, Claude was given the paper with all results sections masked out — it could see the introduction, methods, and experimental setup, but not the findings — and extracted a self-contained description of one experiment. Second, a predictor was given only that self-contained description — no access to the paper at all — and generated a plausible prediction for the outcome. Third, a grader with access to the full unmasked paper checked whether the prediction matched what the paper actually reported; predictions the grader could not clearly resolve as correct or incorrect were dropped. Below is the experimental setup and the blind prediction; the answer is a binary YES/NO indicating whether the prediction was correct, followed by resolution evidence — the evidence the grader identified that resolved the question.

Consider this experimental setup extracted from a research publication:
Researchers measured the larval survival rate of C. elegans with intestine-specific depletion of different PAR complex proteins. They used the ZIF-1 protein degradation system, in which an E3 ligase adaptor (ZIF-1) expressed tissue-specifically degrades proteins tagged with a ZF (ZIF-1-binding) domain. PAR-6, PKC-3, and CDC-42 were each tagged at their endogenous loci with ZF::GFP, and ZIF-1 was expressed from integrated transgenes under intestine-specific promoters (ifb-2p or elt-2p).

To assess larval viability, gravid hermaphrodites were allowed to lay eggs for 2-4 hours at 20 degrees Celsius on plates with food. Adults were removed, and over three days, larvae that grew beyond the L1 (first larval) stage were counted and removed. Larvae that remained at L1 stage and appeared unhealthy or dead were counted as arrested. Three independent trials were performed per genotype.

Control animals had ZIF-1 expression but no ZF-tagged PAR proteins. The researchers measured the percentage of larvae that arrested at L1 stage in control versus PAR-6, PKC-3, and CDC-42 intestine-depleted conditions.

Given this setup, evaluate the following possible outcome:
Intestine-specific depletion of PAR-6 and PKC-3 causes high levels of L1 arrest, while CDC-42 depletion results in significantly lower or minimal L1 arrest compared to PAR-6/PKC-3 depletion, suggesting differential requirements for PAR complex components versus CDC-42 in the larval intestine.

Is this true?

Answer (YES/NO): YES